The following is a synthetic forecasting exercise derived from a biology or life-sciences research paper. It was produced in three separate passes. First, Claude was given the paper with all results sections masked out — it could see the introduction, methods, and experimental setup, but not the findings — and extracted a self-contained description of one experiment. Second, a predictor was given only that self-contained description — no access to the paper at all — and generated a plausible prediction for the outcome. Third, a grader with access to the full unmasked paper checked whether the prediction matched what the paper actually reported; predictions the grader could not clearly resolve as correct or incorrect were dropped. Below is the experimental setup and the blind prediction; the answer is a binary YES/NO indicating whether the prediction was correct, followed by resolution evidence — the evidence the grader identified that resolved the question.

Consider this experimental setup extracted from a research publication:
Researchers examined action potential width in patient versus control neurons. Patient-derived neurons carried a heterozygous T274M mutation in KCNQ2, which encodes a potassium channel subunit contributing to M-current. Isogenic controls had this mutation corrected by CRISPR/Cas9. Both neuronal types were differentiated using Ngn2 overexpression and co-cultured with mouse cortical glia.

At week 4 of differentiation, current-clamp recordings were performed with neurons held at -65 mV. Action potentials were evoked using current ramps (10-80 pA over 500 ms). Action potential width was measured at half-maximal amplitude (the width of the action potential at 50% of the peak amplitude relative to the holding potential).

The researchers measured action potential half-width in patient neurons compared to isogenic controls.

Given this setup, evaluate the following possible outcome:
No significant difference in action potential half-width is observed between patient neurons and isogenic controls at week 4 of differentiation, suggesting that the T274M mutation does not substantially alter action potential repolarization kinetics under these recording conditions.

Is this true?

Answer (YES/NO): NO